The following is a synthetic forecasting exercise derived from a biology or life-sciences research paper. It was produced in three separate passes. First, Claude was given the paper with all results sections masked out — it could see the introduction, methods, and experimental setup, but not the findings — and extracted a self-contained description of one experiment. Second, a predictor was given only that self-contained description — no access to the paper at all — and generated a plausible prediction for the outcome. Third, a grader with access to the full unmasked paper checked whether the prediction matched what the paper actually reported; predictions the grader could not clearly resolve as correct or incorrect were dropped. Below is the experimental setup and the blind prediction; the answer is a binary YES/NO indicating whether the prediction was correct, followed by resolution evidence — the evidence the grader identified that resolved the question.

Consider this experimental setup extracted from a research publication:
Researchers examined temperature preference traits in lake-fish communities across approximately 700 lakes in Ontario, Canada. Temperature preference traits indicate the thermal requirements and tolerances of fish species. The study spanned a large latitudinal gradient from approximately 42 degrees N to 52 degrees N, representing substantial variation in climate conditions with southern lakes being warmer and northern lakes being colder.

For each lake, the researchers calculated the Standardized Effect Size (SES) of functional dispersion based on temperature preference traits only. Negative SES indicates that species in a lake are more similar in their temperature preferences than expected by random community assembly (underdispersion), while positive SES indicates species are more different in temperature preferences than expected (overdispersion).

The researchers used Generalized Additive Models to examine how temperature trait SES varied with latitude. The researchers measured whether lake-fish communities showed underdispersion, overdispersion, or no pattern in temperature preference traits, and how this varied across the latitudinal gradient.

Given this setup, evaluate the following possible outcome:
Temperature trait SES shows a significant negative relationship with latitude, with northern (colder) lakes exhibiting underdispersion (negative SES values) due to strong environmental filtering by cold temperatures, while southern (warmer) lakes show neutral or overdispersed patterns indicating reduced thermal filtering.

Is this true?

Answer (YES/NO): NO